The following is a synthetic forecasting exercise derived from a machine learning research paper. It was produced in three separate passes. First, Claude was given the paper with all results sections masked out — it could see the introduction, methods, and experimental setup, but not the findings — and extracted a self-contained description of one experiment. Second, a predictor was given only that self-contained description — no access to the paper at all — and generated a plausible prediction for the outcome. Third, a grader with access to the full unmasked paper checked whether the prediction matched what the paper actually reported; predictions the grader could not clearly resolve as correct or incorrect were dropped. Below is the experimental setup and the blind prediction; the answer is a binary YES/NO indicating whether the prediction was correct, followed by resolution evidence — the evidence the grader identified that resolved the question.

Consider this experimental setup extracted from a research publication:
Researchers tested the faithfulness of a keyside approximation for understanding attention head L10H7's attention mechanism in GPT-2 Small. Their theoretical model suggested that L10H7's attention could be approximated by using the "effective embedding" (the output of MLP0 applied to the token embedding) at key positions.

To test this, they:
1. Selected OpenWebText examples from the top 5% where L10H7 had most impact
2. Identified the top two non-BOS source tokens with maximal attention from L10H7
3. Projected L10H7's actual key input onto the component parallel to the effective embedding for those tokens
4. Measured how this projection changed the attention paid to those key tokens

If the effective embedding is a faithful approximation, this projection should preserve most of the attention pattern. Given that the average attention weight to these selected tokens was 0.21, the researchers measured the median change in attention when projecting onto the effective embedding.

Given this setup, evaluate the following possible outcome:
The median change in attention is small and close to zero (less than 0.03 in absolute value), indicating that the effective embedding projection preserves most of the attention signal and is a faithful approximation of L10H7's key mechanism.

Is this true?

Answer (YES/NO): NO